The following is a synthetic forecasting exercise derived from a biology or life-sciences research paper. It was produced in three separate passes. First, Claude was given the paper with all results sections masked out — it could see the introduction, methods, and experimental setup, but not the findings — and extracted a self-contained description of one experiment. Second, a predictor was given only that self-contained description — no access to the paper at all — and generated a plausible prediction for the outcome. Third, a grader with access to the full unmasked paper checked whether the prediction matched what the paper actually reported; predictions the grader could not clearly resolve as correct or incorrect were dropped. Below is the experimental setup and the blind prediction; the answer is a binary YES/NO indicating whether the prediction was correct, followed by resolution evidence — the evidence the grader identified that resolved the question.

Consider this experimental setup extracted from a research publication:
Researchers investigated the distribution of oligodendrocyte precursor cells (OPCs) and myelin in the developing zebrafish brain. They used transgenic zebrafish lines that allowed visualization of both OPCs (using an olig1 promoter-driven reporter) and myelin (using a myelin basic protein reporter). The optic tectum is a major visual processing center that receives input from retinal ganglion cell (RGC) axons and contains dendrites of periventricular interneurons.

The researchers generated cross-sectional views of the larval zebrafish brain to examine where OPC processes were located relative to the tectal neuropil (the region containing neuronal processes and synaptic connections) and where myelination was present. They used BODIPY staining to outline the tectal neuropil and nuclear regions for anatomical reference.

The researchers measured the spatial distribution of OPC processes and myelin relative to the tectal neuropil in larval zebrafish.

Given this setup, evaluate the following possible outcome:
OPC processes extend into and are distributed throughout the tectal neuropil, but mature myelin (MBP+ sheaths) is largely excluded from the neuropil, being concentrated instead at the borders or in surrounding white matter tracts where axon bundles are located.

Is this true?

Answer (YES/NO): YES